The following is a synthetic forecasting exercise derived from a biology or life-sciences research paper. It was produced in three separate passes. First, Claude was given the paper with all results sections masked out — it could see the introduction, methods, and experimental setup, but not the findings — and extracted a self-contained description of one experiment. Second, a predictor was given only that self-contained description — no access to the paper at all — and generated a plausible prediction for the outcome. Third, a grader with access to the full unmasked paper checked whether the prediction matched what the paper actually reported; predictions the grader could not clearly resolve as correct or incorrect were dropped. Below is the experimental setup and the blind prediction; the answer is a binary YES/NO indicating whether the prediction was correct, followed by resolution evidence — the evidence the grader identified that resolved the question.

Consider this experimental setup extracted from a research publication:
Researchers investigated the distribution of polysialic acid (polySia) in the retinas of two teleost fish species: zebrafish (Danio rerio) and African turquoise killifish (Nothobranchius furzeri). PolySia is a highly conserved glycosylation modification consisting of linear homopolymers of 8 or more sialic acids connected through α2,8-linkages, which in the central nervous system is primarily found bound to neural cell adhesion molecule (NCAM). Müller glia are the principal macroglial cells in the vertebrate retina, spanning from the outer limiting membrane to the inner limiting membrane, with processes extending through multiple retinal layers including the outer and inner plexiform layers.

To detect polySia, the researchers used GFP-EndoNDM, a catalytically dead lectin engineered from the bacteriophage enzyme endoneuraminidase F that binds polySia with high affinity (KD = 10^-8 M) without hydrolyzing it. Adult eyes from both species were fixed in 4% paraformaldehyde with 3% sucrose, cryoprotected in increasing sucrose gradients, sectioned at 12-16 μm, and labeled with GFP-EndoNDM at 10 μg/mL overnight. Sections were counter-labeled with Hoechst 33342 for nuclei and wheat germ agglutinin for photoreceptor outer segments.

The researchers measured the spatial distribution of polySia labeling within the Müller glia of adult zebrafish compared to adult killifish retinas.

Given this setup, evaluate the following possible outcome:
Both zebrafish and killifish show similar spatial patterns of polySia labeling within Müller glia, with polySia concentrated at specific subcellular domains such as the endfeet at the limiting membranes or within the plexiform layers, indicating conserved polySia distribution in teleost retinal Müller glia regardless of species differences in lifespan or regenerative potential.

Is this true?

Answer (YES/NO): NO